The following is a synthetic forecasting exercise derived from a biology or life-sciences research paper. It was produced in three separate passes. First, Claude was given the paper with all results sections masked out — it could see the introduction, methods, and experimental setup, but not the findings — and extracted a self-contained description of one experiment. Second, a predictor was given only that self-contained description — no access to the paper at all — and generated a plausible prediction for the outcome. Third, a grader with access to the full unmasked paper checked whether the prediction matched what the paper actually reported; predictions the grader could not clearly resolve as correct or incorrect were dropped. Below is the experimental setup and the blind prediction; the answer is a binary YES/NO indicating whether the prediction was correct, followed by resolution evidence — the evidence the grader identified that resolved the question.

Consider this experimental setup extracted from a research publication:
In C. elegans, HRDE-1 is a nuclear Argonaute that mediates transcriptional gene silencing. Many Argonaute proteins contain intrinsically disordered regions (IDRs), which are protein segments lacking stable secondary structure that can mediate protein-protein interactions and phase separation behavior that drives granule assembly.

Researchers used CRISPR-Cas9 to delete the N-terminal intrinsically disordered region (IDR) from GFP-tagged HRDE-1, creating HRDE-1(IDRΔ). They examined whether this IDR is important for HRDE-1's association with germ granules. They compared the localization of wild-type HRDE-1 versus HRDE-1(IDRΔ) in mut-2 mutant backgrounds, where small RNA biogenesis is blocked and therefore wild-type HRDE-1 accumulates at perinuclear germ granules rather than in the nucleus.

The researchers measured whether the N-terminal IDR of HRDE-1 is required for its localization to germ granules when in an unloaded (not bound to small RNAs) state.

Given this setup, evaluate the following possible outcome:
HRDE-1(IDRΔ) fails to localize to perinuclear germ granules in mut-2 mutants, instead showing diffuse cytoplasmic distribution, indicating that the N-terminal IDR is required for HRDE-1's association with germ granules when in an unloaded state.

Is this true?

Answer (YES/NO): NO